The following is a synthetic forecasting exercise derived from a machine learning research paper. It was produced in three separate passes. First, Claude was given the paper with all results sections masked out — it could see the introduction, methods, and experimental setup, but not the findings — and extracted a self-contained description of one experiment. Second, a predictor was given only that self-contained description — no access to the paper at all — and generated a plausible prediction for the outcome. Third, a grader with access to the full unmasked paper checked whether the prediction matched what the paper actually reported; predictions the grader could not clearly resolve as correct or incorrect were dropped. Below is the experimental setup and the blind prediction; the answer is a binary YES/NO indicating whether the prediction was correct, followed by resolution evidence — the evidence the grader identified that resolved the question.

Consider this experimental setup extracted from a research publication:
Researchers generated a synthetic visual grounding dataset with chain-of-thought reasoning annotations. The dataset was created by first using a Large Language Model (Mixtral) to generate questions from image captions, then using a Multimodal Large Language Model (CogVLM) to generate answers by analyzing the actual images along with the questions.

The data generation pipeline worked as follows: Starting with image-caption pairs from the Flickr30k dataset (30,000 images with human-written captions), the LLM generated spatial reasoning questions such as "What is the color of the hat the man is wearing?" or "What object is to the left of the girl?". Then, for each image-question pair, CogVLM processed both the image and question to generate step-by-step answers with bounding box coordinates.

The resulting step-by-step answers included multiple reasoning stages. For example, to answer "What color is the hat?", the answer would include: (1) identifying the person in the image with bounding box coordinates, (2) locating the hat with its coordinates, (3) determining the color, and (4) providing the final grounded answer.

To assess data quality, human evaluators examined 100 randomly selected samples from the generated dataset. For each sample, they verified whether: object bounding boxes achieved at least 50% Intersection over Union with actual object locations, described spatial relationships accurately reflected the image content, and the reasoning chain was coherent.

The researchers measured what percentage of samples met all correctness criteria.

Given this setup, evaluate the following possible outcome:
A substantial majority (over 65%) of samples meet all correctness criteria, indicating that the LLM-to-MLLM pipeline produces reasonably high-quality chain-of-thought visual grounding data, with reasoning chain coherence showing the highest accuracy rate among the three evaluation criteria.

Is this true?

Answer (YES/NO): NO